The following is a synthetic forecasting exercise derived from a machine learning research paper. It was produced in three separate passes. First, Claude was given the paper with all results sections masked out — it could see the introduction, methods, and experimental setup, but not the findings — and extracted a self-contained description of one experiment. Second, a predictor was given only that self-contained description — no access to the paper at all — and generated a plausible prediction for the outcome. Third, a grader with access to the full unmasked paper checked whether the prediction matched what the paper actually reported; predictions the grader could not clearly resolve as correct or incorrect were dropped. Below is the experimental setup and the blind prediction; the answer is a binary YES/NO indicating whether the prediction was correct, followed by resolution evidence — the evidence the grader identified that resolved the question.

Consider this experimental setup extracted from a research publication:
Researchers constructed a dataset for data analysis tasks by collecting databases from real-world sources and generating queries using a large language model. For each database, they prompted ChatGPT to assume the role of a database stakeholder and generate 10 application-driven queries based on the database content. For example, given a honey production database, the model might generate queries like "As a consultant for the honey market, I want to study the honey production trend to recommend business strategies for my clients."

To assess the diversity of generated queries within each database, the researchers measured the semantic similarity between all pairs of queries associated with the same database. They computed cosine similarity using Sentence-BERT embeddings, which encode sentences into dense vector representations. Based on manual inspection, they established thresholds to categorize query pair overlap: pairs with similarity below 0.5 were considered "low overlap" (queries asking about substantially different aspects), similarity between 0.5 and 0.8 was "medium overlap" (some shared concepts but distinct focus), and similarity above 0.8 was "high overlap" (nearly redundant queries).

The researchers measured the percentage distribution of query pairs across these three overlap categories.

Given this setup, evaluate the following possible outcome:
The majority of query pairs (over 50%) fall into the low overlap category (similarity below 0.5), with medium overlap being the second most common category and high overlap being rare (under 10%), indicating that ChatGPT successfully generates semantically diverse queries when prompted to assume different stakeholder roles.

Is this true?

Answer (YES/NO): NO